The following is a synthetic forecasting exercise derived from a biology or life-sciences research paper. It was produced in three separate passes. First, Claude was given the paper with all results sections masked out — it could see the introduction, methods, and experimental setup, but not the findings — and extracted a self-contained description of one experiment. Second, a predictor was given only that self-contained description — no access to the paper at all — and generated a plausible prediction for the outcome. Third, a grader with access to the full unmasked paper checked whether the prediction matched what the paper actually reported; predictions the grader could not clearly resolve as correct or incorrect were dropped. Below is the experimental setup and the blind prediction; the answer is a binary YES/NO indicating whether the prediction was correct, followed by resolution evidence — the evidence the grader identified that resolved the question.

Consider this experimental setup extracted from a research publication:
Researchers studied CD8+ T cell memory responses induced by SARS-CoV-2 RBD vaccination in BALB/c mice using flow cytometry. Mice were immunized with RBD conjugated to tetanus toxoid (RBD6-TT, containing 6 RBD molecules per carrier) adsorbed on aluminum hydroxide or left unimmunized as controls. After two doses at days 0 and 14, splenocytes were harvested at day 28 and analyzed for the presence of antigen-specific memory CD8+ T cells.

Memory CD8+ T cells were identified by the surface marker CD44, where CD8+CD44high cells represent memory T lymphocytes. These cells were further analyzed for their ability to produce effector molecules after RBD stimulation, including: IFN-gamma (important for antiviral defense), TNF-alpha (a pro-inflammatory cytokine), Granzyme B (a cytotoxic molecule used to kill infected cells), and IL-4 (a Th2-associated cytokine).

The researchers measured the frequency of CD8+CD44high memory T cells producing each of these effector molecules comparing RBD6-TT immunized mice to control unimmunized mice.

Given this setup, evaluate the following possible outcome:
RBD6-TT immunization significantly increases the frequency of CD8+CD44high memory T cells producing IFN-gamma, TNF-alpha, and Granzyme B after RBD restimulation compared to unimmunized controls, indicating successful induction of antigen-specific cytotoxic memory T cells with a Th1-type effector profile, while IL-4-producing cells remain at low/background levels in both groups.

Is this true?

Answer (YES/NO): YES